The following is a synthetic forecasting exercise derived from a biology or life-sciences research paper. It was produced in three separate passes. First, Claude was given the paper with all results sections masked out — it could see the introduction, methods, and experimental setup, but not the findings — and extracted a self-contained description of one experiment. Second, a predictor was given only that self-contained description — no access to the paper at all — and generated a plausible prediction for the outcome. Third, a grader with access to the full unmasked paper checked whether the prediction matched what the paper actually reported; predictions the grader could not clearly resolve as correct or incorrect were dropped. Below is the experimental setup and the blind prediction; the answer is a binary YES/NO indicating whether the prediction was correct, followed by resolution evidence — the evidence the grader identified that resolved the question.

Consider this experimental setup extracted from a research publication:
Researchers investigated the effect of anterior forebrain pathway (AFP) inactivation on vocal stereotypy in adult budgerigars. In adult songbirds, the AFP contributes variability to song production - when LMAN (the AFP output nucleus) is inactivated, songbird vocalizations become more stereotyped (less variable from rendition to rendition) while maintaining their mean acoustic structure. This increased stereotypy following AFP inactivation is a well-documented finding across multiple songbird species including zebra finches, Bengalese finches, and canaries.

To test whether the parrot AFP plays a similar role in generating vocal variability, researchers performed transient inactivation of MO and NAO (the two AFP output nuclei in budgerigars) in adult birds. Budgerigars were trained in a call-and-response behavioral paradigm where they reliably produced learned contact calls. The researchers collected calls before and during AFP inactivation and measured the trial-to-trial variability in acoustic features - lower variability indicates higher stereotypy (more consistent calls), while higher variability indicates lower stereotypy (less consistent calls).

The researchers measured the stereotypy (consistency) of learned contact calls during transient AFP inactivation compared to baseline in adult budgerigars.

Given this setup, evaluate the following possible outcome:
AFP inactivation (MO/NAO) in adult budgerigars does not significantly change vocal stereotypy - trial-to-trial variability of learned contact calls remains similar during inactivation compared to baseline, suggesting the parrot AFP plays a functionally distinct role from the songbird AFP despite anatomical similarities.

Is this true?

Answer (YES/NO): NO